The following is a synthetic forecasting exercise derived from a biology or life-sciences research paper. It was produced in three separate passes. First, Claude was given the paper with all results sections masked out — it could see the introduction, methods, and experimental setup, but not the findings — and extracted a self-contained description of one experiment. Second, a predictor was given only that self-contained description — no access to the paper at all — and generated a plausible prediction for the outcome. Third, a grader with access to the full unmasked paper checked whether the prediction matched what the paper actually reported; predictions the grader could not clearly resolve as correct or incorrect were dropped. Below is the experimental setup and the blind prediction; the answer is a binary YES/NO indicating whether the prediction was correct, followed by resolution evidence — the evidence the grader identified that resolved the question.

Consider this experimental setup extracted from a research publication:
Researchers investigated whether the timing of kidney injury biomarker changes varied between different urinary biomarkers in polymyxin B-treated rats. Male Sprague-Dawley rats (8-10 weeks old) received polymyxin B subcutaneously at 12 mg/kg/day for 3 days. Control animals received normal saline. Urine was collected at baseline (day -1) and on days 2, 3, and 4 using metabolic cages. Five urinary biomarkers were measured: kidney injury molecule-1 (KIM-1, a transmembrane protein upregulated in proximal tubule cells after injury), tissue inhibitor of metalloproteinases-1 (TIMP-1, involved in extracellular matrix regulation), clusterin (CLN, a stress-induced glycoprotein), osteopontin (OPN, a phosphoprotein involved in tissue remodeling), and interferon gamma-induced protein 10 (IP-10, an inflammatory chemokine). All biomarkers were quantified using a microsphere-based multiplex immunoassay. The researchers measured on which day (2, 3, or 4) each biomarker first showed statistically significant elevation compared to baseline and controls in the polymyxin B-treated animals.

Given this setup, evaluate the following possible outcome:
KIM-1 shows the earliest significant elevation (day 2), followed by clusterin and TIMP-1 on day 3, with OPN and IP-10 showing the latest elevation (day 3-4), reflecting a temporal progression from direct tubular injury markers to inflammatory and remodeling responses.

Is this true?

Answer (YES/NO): NO